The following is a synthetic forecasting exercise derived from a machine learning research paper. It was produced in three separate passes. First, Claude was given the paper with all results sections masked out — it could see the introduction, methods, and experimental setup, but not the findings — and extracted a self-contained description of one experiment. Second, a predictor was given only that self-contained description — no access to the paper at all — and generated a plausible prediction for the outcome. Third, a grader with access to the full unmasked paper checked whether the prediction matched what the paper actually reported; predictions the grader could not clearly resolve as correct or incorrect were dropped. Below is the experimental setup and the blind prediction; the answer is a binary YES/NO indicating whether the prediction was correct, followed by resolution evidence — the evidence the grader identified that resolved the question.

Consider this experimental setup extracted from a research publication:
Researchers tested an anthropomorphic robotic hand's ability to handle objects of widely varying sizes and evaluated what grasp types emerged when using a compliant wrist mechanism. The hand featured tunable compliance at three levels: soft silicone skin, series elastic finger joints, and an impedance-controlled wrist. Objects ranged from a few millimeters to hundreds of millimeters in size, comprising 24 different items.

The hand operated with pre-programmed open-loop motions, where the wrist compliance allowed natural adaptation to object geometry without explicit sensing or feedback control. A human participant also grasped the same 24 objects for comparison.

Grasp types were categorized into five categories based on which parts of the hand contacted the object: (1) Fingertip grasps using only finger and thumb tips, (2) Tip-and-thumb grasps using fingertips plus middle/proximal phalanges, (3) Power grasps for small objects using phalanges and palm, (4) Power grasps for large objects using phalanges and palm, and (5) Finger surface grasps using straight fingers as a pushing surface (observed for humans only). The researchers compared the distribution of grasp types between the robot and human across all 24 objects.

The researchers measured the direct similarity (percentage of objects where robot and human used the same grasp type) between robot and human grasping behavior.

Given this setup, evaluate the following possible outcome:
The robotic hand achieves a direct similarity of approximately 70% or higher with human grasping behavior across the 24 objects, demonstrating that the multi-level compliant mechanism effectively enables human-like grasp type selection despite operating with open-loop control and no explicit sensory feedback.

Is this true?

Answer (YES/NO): NO